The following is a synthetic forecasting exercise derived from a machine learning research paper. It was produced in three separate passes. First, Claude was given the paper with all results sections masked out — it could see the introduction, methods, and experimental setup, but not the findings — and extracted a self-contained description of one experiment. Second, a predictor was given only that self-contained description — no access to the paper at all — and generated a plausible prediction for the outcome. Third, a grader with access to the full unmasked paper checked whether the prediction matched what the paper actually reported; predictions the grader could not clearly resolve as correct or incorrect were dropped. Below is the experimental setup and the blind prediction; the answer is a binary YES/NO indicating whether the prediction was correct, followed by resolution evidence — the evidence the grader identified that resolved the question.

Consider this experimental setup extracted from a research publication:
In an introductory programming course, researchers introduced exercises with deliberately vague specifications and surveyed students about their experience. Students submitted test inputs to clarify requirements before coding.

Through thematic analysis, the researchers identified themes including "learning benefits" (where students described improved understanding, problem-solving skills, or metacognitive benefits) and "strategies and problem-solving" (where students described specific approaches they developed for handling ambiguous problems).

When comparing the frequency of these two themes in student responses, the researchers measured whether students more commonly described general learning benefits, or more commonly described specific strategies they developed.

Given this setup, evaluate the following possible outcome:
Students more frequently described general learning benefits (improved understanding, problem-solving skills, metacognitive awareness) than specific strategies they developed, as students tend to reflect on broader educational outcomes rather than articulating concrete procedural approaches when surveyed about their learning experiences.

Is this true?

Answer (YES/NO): YES